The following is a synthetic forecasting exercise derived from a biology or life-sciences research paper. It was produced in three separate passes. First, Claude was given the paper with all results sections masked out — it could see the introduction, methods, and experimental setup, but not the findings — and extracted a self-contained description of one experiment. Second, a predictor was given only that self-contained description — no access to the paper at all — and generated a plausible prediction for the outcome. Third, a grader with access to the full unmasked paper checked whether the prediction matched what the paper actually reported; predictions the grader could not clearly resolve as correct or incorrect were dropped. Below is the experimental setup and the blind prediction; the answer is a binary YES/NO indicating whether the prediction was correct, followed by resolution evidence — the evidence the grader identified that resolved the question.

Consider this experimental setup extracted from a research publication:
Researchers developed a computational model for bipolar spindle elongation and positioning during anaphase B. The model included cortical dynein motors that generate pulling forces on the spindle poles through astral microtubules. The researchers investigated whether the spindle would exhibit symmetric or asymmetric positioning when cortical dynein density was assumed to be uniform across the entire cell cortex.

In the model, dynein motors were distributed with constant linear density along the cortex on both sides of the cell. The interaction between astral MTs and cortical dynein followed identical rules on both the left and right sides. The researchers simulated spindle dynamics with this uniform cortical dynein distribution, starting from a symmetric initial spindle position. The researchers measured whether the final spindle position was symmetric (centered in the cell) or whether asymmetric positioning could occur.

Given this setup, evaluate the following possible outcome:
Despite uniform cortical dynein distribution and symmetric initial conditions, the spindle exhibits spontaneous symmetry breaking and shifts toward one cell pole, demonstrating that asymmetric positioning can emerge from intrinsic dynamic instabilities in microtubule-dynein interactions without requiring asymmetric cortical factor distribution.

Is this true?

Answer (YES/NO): NO